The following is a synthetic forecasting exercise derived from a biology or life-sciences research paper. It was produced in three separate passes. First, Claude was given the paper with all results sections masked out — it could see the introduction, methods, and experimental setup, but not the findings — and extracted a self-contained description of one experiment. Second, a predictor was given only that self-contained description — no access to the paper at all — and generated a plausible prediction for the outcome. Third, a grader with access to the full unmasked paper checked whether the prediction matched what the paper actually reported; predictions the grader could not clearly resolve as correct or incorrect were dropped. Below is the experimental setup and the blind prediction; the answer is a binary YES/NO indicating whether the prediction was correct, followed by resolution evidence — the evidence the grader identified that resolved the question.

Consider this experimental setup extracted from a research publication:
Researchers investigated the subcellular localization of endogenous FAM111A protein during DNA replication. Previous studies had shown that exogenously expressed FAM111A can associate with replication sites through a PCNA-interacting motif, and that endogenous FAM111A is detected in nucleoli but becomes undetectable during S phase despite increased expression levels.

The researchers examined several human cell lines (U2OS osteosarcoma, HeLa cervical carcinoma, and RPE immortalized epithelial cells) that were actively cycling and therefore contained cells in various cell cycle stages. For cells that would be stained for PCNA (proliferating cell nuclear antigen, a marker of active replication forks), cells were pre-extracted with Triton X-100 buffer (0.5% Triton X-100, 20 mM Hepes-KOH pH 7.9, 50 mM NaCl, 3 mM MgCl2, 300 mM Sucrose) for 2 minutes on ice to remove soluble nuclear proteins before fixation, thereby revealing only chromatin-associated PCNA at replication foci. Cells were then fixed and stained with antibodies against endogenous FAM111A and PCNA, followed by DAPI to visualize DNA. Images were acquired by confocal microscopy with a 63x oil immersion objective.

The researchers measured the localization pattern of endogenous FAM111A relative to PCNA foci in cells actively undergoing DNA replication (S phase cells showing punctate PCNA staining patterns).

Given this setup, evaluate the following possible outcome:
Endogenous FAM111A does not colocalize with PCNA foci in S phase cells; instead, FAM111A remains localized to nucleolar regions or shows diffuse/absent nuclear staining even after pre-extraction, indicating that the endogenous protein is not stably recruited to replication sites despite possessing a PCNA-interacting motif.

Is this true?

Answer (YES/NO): NO